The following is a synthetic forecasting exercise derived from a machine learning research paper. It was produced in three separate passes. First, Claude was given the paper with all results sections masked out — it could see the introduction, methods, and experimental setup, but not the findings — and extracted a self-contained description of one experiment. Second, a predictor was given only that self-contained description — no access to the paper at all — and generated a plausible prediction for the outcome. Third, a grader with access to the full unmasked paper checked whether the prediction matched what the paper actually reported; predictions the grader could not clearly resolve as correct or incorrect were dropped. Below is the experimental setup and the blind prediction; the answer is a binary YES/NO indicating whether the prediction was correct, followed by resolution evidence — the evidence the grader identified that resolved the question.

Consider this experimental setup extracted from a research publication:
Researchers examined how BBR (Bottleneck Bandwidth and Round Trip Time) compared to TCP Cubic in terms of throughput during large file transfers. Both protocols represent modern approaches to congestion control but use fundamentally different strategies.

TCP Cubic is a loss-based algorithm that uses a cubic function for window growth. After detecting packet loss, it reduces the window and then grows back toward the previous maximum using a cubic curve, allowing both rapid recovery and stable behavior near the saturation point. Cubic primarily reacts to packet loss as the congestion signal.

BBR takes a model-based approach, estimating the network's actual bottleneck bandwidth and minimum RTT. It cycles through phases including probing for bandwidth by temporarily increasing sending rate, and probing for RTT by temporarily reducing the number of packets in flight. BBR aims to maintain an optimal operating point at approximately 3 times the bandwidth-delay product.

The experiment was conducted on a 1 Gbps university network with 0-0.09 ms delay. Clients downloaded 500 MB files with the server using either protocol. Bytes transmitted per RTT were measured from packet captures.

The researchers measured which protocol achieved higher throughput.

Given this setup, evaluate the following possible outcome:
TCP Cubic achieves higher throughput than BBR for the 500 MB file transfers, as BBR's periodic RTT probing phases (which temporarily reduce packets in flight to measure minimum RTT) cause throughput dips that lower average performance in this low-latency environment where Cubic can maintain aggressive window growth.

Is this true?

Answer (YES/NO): NO